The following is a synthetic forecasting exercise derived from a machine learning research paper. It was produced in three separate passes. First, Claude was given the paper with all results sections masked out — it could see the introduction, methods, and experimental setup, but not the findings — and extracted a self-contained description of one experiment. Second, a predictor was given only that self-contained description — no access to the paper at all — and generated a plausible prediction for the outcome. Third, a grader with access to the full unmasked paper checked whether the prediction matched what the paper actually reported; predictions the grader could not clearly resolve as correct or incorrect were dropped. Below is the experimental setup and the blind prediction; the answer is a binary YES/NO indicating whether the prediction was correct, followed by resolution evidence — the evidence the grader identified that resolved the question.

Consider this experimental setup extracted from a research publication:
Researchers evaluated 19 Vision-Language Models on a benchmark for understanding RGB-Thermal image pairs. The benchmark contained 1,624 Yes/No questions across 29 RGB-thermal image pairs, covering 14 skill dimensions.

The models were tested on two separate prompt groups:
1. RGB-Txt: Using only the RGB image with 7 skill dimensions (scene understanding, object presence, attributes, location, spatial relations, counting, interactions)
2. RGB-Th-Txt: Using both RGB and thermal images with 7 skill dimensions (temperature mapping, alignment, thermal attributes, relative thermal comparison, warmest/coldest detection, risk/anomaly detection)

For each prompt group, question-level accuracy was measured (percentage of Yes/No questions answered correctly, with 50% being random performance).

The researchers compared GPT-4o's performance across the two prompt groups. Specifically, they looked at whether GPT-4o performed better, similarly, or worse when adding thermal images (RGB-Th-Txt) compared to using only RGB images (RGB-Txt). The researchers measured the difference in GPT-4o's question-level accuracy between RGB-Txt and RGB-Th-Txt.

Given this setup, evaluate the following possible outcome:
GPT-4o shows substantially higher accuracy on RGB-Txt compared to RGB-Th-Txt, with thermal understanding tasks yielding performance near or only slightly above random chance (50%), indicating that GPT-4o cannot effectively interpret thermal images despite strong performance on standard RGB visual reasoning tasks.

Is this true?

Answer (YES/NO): NO